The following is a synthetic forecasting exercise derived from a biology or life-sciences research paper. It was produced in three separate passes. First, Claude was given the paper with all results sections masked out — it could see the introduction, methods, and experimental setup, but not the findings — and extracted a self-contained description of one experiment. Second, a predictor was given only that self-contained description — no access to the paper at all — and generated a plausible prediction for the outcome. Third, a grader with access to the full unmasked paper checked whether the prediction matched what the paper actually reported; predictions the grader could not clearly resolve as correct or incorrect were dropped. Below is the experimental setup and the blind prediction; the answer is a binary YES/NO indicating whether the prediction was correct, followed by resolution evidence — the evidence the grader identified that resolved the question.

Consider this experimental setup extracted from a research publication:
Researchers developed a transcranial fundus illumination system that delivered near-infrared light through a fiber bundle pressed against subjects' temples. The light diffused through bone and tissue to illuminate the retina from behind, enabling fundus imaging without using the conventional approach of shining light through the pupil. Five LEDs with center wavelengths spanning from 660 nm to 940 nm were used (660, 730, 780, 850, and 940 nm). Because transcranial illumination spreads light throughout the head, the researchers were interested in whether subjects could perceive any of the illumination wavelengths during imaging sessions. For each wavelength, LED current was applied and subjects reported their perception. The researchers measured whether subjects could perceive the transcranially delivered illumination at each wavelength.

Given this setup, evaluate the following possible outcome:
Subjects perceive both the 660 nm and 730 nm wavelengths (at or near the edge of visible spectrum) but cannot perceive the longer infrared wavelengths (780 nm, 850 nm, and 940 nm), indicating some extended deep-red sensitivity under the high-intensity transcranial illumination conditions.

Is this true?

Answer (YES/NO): YES